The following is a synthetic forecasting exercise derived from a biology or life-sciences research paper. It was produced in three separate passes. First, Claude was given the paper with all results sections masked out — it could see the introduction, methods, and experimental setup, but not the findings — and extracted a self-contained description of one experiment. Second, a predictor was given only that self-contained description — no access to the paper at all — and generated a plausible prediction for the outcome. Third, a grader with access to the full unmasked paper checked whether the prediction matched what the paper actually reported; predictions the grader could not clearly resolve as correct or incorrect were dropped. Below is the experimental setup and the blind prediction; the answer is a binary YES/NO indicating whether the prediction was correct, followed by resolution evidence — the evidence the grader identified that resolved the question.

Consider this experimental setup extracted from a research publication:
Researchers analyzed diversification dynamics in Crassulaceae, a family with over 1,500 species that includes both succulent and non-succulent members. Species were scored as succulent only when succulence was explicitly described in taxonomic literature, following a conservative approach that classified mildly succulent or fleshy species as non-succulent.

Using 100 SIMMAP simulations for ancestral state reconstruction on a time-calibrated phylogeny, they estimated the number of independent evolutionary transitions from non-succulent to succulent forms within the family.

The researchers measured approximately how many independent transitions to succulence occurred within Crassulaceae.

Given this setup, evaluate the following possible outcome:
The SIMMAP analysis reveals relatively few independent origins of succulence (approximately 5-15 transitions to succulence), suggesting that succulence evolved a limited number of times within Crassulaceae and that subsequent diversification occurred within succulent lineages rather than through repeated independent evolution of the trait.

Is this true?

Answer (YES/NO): NO